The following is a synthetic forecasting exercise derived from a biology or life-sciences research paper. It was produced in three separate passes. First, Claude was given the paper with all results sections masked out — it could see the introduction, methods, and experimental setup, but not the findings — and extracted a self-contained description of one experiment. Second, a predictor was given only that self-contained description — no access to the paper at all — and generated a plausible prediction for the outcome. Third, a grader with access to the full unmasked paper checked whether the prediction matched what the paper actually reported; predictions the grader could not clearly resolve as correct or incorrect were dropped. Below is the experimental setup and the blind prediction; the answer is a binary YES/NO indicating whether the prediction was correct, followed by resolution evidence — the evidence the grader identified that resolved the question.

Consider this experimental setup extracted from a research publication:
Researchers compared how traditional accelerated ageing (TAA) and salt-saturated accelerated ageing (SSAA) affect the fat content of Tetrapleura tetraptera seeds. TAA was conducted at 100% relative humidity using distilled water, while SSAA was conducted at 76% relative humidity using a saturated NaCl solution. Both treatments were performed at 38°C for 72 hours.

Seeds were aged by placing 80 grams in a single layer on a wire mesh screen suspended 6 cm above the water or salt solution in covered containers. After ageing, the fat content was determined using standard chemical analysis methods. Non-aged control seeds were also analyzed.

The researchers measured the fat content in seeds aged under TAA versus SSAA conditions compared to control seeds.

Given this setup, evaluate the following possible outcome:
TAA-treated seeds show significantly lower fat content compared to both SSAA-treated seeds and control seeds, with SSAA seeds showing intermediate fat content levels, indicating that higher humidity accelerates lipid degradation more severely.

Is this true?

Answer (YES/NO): NO